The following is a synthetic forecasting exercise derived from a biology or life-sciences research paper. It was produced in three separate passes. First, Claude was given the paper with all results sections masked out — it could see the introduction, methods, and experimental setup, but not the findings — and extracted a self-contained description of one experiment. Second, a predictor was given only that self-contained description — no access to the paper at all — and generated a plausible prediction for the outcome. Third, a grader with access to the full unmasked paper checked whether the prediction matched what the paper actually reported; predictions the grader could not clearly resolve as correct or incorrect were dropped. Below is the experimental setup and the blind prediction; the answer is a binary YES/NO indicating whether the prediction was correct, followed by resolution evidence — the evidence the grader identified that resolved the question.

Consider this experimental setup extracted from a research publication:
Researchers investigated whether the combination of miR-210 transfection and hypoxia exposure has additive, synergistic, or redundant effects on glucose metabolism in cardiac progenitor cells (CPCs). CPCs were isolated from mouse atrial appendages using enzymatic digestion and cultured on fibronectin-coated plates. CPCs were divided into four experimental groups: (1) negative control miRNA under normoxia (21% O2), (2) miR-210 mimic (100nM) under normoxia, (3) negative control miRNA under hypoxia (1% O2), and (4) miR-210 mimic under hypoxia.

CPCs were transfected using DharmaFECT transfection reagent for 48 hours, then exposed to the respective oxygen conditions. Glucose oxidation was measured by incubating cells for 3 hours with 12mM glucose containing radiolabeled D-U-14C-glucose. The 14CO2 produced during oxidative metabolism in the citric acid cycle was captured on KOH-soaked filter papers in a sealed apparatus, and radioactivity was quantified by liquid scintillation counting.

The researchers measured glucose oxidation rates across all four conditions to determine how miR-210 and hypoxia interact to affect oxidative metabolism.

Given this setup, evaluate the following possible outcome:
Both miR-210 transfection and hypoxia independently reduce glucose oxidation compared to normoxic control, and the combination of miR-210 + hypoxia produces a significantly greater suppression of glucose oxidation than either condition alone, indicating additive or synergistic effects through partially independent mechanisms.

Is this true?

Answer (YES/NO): NO